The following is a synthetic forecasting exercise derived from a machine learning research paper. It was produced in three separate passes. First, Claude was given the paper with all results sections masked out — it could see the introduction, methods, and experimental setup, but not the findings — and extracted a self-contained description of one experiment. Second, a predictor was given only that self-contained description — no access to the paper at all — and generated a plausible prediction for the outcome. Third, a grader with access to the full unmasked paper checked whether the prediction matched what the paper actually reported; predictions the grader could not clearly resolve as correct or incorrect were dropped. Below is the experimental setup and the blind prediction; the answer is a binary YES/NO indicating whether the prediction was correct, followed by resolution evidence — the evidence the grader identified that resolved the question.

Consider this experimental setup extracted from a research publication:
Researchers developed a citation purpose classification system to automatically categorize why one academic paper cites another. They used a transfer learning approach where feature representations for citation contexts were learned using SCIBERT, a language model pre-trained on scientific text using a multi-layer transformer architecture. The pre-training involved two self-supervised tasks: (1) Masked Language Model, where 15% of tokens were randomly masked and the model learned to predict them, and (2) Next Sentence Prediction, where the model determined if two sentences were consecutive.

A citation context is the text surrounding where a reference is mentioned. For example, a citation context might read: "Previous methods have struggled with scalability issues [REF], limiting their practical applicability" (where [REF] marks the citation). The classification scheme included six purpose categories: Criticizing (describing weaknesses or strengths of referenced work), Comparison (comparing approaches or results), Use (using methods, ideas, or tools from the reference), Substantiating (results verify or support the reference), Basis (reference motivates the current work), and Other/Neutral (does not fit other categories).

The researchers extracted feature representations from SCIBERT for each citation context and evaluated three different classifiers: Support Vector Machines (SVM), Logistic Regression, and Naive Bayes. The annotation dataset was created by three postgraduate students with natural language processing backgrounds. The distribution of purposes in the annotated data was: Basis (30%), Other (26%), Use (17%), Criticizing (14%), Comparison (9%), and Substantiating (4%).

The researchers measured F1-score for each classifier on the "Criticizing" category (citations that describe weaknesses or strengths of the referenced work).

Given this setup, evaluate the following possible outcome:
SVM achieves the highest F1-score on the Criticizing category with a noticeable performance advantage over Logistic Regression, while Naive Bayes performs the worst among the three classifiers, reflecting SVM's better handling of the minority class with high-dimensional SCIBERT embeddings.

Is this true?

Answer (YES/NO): NO